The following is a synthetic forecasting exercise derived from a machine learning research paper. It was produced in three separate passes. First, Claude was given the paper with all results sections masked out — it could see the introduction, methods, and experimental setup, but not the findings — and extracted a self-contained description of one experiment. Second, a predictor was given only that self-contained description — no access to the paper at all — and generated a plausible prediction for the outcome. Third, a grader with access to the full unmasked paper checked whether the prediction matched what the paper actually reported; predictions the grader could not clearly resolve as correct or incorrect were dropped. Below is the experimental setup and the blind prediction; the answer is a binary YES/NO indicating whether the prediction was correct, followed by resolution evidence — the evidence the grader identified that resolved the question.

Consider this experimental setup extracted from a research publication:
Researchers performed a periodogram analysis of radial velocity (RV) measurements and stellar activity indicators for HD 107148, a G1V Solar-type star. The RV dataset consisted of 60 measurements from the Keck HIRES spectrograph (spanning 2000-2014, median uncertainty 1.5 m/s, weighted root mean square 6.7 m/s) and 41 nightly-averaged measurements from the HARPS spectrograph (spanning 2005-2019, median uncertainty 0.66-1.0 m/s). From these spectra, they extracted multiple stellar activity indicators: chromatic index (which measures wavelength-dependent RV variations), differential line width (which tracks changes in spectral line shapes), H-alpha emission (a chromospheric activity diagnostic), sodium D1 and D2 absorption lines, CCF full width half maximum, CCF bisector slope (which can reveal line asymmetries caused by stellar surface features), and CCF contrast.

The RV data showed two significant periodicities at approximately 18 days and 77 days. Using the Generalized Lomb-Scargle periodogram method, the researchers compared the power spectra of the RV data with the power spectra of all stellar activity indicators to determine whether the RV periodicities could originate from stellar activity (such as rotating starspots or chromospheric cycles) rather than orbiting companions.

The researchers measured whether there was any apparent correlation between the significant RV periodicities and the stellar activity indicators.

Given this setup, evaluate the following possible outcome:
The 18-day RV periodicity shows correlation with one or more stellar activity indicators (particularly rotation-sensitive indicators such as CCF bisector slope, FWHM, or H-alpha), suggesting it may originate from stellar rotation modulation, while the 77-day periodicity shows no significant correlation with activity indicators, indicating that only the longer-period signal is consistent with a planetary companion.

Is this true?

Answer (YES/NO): NO